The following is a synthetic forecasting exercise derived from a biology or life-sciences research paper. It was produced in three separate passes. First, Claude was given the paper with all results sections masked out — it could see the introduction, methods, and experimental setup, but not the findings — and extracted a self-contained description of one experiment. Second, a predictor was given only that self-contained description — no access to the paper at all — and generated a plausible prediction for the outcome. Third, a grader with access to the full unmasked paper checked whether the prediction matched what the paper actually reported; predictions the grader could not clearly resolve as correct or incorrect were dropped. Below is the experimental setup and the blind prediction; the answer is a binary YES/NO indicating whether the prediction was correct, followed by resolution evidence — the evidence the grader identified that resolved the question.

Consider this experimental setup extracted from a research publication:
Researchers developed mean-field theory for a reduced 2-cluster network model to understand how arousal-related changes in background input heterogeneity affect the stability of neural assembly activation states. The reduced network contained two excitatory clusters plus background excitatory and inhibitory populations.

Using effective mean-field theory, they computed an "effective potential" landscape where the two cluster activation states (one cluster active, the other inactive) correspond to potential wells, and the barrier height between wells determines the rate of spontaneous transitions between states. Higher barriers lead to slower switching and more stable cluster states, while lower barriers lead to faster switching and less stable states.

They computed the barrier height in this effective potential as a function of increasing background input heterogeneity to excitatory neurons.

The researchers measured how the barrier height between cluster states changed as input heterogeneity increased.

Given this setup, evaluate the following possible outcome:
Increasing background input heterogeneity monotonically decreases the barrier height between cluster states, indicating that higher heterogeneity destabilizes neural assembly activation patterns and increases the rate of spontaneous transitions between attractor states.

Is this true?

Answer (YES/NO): YES